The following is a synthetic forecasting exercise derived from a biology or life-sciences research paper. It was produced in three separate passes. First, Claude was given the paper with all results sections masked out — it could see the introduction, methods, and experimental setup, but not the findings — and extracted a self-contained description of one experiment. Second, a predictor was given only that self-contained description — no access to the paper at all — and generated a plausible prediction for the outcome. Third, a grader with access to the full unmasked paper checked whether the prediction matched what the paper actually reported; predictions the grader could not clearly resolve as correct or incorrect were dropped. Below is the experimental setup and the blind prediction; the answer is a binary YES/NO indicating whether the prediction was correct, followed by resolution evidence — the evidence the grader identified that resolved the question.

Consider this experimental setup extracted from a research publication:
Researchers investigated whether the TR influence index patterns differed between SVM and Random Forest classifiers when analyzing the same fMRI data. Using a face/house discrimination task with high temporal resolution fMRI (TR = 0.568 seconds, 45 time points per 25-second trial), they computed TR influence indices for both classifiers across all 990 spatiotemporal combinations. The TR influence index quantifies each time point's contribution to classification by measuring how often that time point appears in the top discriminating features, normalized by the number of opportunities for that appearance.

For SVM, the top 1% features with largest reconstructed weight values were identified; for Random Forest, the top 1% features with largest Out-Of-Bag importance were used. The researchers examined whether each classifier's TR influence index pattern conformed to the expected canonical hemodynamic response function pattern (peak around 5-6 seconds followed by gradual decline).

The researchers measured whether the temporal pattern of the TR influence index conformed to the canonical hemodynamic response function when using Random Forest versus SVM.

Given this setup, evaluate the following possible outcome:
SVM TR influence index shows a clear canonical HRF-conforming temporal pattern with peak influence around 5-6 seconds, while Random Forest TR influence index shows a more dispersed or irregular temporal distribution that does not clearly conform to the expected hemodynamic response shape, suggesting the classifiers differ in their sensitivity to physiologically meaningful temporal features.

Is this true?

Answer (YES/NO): NO